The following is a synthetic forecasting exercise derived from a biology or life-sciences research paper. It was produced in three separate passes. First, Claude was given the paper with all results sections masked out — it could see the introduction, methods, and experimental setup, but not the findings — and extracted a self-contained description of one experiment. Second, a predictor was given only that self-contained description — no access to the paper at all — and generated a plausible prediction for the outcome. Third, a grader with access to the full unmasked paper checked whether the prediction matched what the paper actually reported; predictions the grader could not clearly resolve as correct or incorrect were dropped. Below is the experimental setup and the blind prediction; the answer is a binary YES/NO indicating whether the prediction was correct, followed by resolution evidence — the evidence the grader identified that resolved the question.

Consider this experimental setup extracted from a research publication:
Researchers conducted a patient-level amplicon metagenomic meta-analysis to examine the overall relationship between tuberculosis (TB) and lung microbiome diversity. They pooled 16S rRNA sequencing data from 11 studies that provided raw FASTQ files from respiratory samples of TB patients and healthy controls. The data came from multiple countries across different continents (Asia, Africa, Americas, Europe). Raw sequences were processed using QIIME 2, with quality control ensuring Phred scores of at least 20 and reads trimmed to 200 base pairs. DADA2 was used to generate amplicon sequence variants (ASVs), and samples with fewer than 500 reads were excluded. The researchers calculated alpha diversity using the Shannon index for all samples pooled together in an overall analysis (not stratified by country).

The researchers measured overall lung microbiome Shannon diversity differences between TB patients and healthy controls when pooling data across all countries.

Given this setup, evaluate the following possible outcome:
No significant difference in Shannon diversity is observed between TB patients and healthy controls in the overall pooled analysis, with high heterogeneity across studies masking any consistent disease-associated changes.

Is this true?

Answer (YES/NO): YES